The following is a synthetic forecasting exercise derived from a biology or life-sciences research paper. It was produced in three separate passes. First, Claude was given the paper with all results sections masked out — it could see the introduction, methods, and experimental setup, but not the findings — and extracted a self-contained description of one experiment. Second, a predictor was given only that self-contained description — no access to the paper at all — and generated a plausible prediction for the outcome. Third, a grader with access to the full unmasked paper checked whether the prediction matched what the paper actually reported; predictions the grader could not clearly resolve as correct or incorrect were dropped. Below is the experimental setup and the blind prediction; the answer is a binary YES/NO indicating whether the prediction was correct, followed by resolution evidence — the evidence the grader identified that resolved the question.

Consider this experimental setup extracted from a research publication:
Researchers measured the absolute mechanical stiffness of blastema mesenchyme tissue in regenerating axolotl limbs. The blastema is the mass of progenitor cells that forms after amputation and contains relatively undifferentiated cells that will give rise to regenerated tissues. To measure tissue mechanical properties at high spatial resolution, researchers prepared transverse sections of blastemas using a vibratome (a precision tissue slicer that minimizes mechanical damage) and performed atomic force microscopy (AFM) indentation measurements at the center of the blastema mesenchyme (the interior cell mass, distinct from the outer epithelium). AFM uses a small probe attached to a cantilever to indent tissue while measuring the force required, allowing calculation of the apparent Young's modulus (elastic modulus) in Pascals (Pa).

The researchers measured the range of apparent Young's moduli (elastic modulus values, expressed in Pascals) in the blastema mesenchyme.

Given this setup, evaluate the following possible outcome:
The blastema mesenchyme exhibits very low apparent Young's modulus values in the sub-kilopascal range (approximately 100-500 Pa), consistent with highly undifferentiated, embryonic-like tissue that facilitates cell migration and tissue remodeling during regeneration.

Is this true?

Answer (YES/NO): NO